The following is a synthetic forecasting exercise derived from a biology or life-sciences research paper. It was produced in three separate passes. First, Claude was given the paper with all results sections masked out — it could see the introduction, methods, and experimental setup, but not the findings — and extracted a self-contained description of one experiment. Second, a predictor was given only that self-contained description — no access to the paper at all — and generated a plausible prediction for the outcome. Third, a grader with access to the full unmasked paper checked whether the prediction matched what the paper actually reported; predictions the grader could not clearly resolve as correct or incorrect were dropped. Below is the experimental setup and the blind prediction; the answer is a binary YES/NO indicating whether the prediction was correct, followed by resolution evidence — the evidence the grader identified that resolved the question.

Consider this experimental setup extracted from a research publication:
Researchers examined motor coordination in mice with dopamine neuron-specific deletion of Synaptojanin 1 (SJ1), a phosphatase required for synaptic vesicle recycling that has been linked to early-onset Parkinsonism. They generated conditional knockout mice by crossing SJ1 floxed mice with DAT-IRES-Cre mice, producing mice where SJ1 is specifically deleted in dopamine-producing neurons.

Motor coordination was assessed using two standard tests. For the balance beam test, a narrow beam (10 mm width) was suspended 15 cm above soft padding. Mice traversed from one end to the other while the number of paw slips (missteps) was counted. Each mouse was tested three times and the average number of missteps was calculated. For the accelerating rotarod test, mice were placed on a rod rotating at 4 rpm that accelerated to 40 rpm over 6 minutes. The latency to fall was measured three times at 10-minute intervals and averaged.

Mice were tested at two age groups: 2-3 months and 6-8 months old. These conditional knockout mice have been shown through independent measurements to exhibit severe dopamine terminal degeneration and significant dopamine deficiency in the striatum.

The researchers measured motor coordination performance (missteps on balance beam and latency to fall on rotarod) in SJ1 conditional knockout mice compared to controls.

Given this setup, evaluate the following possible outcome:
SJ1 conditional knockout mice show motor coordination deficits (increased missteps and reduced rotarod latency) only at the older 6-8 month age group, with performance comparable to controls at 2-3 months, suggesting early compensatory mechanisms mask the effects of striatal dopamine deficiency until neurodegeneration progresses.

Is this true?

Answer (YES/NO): NO